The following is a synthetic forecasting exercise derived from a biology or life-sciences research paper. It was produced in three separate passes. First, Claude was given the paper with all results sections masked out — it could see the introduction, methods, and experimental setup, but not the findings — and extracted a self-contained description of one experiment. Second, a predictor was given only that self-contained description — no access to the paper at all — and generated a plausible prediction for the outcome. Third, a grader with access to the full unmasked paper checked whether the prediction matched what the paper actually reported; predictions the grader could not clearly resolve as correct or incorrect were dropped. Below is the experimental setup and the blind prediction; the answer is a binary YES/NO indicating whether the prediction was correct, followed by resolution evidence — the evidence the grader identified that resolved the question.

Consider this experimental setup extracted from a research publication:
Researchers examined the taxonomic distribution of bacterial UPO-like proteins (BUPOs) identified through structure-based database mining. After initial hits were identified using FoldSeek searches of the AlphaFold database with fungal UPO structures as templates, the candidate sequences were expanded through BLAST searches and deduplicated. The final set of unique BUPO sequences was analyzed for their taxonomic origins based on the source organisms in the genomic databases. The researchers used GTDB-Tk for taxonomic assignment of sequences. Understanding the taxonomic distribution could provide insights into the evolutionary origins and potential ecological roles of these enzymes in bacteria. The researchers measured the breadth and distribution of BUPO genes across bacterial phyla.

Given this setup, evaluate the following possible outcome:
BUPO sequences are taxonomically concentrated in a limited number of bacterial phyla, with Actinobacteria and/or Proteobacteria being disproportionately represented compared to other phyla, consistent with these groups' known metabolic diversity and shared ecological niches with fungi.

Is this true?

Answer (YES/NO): YES